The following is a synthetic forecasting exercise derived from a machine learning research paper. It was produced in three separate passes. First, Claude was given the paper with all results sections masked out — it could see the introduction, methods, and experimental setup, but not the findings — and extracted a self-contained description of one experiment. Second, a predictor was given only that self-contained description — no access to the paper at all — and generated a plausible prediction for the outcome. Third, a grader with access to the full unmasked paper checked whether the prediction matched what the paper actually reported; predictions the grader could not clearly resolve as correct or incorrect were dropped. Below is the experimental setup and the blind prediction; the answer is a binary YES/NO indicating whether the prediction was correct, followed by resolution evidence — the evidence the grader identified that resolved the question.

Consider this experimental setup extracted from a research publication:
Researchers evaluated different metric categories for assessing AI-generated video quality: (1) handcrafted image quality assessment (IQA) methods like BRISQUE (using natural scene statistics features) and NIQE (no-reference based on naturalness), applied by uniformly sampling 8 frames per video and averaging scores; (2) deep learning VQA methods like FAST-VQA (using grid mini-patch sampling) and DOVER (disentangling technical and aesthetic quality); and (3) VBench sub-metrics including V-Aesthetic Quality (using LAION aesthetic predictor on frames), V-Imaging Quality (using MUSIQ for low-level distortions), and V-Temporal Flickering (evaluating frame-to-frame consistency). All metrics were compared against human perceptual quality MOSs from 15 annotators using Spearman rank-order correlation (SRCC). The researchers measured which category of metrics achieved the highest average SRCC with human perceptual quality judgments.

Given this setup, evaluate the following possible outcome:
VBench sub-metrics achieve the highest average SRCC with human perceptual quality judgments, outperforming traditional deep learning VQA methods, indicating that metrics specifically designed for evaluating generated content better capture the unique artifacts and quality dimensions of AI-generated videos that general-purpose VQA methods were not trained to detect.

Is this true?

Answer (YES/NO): NO